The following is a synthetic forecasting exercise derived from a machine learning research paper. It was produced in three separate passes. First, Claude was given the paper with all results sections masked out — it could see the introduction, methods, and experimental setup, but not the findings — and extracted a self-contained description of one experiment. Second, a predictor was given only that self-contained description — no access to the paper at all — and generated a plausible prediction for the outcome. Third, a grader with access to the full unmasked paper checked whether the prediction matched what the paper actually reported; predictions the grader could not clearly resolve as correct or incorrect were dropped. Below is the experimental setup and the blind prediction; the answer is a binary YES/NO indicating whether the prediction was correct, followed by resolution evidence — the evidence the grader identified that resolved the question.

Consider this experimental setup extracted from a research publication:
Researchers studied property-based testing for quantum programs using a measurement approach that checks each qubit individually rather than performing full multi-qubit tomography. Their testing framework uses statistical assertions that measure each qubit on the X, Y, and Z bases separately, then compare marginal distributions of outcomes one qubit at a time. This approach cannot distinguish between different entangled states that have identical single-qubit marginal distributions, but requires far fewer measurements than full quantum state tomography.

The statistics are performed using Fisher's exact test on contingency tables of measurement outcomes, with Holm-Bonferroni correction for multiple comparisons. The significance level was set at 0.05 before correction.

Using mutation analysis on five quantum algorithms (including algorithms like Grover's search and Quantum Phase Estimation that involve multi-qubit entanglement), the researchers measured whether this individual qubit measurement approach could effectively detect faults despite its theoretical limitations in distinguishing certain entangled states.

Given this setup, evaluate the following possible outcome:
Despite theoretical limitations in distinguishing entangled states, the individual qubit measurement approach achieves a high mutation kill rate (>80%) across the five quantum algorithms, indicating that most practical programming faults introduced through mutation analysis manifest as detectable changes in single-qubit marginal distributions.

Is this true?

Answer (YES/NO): YES